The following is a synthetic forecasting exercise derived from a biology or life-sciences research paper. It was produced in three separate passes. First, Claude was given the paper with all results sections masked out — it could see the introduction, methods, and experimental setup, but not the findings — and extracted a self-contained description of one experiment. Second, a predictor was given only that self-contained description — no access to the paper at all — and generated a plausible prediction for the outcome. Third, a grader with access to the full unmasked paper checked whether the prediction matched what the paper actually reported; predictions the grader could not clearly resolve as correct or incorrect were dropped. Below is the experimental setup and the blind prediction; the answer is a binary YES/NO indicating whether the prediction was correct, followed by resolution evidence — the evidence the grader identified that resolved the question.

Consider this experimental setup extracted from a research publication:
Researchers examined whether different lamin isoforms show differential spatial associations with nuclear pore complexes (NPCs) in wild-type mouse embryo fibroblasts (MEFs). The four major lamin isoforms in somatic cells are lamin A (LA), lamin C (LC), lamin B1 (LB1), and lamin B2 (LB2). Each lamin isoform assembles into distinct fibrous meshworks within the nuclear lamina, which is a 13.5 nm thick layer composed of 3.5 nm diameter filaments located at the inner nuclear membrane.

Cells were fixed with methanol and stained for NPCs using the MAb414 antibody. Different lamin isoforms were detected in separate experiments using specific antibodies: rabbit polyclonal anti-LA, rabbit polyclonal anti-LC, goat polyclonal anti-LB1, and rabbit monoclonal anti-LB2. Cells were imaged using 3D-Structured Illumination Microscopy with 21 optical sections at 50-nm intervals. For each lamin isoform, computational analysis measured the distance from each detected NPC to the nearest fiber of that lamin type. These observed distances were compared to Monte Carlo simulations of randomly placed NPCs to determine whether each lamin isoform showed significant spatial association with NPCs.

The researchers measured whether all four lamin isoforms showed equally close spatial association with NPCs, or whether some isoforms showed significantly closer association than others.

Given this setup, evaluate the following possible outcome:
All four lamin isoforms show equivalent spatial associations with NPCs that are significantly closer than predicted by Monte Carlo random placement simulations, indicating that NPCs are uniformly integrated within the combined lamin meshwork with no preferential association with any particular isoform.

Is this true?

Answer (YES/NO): NO